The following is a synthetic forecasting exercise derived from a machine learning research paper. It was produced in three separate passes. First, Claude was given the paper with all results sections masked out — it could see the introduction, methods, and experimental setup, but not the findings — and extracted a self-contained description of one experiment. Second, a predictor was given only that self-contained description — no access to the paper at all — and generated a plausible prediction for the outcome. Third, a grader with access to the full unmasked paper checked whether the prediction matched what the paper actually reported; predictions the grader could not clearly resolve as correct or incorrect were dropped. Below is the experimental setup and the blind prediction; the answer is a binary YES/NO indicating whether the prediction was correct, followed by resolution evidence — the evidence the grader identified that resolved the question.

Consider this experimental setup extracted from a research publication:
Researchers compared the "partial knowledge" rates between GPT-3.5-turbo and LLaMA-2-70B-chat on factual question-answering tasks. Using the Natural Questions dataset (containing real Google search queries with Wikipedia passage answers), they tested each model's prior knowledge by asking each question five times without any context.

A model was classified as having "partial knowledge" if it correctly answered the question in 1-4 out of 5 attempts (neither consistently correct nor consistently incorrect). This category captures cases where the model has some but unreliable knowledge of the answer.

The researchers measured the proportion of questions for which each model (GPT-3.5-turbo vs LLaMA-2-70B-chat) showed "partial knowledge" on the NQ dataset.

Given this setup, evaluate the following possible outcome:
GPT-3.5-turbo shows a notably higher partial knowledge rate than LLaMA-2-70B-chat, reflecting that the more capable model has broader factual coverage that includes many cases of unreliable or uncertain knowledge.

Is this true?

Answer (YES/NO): YES